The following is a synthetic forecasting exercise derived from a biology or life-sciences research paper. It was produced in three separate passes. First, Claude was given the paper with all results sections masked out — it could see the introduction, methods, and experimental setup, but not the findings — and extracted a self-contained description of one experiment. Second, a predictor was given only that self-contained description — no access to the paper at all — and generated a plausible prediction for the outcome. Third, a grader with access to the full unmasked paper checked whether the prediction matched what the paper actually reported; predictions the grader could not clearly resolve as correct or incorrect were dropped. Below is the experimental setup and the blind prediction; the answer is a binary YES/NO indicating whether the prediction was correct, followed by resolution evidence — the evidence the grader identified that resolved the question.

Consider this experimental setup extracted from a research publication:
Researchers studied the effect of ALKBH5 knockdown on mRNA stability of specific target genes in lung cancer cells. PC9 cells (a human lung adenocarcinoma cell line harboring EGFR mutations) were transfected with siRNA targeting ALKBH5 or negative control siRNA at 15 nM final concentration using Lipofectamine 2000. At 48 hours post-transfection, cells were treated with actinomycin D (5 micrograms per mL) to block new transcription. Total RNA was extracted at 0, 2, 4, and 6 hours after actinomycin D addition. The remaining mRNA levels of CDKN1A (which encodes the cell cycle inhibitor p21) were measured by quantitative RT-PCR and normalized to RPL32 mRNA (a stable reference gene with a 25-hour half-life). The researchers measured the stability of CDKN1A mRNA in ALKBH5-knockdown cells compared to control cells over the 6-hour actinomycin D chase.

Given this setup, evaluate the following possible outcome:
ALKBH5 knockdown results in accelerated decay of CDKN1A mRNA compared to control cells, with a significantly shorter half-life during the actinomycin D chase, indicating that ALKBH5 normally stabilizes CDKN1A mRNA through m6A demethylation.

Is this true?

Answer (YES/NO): NO